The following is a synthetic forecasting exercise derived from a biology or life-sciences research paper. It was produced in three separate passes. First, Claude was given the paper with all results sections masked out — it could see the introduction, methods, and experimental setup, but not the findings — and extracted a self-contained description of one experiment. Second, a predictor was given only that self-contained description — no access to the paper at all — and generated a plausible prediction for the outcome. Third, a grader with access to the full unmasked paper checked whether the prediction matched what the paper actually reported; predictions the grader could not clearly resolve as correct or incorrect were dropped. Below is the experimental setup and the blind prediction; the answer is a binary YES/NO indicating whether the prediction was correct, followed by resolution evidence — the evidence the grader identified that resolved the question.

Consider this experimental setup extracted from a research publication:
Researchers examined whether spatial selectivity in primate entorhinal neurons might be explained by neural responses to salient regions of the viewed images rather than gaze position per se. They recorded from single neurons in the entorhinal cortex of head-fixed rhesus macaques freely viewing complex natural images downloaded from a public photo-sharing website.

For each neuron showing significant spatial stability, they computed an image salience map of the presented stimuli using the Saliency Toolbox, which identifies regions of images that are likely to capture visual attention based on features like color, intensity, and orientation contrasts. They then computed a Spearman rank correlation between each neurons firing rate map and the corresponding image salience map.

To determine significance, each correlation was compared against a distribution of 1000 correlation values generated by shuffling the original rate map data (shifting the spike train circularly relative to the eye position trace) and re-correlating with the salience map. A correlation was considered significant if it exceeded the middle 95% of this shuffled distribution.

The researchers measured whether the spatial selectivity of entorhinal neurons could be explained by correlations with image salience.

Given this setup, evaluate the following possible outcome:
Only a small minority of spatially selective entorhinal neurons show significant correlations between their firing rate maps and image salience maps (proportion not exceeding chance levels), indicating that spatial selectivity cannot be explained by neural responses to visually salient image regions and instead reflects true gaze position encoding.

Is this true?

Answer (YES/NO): YES